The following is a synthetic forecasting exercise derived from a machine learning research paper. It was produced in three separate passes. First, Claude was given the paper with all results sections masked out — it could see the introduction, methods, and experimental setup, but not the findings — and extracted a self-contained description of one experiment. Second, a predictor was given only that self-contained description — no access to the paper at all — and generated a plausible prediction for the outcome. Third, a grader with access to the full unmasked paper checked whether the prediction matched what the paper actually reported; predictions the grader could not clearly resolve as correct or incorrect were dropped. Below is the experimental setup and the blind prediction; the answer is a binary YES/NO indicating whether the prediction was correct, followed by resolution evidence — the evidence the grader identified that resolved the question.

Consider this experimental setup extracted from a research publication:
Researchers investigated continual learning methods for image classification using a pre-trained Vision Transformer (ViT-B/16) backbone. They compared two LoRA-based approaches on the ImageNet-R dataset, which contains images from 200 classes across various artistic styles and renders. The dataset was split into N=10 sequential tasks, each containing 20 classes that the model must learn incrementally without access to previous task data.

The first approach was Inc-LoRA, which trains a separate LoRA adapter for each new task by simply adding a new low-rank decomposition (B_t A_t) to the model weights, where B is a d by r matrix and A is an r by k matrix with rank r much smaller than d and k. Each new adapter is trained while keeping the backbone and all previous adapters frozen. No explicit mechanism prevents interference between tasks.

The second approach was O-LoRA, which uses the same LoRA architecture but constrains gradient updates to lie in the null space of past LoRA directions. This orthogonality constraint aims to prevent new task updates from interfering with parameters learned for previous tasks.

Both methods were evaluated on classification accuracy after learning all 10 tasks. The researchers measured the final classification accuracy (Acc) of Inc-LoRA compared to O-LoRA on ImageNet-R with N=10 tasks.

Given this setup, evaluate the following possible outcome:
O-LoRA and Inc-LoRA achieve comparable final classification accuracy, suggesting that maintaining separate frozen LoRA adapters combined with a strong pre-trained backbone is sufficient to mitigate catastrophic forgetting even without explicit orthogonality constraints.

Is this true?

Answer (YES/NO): NO